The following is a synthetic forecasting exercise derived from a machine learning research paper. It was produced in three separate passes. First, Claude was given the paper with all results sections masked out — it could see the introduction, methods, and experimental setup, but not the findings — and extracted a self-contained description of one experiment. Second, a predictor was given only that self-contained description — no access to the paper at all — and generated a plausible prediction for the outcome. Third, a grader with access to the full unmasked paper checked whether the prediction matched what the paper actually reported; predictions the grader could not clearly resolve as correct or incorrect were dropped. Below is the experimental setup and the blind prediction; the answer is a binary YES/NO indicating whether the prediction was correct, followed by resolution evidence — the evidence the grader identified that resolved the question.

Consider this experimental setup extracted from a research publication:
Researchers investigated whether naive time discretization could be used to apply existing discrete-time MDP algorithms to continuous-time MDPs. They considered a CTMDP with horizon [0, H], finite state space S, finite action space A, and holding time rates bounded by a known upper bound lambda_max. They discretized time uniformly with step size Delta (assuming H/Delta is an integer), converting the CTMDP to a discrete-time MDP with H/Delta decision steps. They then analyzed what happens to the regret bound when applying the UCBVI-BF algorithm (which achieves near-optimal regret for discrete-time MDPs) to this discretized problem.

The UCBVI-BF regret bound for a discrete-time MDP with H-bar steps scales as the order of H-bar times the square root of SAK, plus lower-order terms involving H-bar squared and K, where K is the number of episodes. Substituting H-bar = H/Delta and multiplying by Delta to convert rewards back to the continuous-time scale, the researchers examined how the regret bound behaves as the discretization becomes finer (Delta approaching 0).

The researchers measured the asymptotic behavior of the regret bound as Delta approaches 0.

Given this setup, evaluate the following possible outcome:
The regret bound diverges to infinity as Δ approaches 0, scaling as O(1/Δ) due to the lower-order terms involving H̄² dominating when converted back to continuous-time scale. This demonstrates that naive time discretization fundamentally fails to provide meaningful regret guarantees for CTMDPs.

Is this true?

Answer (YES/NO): YES